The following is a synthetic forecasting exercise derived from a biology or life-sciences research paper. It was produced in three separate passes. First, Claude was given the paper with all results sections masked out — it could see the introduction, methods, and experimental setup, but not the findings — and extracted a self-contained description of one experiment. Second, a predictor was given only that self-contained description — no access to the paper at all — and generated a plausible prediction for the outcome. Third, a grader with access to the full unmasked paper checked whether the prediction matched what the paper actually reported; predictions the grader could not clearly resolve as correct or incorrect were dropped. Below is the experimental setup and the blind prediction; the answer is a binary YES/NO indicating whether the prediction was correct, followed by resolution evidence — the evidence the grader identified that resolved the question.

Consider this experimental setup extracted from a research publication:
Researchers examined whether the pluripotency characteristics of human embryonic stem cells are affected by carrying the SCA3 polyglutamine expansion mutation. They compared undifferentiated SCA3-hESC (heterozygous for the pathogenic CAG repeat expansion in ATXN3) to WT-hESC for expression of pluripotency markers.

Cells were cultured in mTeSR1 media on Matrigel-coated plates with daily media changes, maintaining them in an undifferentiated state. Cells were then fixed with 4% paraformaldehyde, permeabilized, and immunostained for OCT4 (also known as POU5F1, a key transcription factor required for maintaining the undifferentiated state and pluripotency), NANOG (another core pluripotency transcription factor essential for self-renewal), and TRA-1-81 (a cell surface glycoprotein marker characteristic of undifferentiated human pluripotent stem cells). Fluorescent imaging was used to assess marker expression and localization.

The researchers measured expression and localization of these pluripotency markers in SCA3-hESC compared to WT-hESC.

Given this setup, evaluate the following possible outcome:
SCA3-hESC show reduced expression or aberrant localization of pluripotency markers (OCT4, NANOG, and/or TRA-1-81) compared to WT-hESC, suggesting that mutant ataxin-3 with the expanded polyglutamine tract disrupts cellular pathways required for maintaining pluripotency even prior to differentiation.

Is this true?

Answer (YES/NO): NO